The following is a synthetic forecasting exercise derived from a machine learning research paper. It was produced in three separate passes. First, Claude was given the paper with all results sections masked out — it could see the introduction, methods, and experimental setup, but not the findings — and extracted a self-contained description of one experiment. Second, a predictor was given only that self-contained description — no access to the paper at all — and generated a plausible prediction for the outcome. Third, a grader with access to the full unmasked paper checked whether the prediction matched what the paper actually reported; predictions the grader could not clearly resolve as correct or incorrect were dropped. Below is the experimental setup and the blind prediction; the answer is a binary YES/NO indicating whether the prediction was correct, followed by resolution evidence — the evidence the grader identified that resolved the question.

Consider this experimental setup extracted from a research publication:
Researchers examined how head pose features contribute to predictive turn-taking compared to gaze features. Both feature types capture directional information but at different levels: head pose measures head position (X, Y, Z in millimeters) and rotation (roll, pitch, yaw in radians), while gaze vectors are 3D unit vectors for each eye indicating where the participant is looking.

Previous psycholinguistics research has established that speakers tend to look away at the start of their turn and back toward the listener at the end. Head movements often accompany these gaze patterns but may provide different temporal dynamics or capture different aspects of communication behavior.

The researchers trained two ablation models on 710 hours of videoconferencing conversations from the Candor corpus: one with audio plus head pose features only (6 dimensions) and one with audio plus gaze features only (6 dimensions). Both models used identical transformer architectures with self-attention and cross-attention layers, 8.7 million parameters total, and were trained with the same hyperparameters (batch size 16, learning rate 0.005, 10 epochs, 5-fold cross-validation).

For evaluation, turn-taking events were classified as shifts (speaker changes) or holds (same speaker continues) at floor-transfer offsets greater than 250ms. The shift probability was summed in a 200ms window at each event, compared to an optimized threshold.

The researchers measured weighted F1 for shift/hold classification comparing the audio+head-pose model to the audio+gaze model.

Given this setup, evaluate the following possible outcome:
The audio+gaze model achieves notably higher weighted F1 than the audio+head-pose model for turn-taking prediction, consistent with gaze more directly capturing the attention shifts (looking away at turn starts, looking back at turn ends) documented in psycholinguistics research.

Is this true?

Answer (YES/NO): NO